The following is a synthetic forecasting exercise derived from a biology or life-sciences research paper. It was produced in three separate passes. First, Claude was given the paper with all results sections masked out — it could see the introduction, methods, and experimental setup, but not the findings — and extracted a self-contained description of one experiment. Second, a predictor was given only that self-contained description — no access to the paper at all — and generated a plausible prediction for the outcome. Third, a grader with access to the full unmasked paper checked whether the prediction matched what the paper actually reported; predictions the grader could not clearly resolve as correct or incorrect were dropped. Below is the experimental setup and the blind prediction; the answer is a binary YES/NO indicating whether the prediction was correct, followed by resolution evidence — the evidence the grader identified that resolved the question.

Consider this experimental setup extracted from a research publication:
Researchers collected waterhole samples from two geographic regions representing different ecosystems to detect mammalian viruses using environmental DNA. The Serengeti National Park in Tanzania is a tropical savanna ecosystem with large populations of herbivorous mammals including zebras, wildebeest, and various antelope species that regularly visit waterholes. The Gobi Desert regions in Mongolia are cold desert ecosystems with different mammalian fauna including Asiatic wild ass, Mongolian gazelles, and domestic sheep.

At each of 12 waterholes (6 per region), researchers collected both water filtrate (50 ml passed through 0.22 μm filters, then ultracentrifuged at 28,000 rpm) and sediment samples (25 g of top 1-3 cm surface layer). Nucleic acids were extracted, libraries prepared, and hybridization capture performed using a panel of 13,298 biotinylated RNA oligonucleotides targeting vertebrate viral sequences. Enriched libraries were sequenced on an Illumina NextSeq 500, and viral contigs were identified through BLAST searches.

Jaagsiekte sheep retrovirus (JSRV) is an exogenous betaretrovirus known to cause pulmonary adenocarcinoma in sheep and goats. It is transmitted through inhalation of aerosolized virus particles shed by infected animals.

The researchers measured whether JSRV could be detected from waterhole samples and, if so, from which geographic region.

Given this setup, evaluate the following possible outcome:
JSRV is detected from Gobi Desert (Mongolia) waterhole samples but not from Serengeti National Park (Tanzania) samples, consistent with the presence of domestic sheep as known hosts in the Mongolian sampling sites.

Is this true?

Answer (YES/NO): YES